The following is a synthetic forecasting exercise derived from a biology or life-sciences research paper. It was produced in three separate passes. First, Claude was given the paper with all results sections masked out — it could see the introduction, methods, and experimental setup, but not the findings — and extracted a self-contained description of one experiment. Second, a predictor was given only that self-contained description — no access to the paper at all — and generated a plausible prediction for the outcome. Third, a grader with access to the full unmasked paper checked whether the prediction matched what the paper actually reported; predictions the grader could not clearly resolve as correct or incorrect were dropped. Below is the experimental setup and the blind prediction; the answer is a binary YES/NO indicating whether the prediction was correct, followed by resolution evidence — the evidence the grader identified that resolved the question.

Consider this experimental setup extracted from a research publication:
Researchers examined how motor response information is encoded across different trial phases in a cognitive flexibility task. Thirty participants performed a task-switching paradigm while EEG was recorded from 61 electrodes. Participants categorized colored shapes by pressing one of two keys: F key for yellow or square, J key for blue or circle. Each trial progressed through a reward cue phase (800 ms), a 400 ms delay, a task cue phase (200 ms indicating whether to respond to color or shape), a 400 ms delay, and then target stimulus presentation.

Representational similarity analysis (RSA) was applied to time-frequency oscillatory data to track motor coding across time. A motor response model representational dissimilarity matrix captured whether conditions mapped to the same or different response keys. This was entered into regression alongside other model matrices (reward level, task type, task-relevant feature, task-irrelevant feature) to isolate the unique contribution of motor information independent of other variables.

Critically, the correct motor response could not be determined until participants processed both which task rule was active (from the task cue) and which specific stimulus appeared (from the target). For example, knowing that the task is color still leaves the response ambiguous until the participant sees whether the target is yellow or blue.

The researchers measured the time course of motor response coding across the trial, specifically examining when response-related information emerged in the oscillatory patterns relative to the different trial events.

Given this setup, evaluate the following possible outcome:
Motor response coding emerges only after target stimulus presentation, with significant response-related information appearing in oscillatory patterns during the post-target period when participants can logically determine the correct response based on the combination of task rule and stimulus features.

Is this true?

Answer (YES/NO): YES